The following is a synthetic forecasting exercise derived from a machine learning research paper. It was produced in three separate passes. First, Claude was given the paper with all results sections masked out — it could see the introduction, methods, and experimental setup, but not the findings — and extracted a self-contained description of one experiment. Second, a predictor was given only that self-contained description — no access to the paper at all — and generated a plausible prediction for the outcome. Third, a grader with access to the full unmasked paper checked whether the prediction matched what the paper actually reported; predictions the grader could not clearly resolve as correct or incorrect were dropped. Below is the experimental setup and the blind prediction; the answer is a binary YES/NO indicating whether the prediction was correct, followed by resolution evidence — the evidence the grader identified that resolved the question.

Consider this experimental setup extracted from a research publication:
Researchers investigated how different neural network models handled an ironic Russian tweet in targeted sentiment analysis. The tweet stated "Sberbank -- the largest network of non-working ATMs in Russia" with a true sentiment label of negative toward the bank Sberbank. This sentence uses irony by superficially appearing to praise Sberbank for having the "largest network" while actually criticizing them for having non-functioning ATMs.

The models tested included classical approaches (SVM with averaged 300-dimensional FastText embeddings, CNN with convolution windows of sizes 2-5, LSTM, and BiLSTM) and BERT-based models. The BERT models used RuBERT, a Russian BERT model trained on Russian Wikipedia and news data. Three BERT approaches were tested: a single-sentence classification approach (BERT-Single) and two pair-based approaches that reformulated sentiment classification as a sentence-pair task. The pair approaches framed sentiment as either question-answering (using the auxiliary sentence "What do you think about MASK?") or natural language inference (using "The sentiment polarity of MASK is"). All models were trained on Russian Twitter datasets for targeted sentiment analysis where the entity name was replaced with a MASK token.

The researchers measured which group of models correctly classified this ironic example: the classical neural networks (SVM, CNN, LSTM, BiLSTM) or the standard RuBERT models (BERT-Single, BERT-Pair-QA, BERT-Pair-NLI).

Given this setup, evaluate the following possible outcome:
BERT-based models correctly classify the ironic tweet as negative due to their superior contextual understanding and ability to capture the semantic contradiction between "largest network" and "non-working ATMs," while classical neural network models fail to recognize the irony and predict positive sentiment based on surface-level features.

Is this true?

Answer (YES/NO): NO